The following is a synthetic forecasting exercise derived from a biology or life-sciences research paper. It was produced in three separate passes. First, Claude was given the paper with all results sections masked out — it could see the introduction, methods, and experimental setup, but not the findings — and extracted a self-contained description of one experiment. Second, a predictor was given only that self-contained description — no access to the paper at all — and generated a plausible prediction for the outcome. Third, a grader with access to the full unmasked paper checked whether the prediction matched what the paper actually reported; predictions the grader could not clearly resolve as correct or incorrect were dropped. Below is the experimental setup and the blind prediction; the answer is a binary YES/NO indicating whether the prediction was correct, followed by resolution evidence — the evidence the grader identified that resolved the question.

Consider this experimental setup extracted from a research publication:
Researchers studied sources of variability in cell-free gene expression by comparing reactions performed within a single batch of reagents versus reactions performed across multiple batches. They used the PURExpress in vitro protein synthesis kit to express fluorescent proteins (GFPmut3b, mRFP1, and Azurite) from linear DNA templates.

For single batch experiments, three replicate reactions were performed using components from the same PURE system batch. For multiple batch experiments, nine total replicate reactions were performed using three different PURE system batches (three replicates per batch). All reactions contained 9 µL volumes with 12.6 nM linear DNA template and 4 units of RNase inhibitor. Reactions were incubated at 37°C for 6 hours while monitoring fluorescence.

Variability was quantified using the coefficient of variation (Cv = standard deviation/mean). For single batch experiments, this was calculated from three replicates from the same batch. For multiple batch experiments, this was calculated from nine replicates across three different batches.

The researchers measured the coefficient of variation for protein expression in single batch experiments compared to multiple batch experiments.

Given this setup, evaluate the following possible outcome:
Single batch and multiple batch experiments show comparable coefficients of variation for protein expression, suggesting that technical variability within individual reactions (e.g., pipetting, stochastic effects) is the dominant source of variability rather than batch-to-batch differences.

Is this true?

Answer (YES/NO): NO